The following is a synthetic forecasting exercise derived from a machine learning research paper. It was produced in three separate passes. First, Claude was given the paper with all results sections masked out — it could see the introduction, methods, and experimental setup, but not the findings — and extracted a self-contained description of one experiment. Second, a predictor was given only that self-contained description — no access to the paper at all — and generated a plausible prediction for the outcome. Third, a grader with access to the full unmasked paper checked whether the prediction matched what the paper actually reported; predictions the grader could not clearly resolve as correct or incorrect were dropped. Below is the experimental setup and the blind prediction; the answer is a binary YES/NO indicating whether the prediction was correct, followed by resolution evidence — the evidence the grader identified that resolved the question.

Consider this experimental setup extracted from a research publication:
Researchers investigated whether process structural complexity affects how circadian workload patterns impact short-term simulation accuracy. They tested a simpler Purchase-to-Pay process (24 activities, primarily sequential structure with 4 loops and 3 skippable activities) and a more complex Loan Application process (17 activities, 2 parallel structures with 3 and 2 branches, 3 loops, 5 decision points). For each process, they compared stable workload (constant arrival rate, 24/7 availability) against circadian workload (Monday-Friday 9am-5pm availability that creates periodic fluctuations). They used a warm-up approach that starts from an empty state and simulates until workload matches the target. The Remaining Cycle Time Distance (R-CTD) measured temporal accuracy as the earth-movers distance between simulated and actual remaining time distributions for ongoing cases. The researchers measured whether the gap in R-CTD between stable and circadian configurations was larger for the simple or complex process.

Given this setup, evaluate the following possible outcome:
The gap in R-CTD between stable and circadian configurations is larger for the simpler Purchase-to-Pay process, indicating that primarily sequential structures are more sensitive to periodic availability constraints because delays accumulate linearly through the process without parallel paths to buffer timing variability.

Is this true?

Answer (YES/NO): NO